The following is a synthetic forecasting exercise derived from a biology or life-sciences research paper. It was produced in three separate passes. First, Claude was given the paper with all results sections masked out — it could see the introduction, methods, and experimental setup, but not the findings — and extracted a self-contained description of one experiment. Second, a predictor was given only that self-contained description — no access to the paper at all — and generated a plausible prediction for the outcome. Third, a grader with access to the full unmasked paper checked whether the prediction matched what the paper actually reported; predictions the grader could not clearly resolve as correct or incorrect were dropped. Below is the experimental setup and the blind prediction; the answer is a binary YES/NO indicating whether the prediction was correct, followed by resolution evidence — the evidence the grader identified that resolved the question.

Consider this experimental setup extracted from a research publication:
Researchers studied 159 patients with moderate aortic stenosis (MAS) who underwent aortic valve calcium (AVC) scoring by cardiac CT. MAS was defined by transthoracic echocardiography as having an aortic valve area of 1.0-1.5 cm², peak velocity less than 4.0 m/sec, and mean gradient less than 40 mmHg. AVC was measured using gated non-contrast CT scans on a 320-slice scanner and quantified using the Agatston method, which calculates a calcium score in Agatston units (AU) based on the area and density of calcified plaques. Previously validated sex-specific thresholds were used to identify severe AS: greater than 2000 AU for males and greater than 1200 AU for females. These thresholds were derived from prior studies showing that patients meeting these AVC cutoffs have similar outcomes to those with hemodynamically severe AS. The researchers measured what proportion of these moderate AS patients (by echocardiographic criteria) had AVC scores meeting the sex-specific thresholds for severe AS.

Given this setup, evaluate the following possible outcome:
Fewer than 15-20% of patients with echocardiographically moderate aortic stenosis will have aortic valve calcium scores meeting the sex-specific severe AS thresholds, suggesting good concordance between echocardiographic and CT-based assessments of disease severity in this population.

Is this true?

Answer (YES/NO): NO